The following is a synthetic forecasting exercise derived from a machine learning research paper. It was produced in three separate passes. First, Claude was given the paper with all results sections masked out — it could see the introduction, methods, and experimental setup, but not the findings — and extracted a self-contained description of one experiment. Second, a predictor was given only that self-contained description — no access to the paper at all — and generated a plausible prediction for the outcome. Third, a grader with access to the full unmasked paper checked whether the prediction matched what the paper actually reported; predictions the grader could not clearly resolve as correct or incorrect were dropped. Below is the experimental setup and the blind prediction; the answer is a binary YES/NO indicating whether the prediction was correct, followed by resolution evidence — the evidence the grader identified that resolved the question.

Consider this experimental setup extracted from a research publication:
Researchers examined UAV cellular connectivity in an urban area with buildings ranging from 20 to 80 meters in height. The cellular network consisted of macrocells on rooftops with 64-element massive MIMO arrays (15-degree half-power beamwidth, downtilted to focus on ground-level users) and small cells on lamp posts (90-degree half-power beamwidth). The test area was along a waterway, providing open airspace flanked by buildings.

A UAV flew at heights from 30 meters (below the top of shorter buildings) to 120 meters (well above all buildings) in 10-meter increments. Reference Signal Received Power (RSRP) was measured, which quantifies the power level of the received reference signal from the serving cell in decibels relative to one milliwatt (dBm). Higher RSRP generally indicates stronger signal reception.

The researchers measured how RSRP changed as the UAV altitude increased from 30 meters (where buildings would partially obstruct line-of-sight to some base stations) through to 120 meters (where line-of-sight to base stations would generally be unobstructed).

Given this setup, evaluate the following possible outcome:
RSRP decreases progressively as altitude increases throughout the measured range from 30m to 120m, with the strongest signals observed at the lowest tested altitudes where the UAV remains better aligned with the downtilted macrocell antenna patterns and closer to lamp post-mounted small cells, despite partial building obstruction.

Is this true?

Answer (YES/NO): YES